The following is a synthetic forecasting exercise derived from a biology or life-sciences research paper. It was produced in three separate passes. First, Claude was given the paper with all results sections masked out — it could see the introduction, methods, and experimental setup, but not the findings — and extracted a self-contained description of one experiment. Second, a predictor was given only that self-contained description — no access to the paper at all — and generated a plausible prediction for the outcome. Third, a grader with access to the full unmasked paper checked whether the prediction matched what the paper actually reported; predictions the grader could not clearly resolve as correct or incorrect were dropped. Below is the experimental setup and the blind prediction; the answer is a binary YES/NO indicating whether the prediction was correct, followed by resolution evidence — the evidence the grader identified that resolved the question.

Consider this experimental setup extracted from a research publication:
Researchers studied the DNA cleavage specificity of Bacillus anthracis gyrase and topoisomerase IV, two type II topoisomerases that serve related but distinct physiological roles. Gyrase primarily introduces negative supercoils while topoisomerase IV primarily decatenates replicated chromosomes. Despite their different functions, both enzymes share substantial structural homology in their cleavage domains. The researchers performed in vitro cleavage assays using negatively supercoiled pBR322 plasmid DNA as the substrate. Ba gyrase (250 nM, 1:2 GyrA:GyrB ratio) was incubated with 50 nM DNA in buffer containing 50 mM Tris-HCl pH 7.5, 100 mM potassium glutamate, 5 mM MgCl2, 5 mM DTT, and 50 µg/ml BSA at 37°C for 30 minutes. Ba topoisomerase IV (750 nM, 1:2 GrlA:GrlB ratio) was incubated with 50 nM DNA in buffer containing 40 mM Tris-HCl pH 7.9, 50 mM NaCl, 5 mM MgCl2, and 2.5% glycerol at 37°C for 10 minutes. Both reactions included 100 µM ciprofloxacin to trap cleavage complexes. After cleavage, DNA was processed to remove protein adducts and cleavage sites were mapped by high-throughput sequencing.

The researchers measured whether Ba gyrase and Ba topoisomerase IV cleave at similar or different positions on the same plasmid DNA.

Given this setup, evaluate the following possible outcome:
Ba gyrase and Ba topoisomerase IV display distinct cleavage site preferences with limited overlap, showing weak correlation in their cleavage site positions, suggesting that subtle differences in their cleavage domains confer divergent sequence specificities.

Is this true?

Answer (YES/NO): NO